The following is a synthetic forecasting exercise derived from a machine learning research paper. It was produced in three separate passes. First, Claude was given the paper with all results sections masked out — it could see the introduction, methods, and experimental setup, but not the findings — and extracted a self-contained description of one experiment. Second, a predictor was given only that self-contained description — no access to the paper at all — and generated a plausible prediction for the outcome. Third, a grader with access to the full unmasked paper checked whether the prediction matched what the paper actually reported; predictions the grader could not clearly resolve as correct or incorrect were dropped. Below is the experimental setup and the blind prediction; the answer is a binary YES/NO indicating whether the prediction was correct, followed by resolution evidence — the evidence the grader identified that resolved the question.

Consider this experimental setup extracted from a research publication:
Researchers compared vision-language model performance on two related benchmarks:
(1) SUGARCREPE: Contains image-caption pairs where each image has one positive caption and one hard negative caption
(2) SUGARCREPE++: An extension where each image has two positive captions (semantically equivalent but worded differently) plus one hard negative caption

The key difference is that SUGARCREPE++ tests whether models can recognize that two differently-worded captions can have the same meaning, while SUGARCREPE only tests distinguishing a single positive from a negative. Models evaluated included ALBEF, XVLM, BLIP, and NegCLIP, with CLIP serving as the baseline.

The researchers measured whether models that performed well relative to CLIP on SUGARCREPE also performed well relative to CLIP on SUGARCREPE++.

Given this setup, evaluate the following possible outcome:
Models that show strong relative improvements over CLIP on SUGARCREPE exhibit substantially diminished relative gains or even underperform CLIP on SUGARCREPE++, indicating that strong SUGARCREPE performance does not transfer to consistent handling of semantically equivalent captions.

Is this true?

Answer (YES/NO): NO